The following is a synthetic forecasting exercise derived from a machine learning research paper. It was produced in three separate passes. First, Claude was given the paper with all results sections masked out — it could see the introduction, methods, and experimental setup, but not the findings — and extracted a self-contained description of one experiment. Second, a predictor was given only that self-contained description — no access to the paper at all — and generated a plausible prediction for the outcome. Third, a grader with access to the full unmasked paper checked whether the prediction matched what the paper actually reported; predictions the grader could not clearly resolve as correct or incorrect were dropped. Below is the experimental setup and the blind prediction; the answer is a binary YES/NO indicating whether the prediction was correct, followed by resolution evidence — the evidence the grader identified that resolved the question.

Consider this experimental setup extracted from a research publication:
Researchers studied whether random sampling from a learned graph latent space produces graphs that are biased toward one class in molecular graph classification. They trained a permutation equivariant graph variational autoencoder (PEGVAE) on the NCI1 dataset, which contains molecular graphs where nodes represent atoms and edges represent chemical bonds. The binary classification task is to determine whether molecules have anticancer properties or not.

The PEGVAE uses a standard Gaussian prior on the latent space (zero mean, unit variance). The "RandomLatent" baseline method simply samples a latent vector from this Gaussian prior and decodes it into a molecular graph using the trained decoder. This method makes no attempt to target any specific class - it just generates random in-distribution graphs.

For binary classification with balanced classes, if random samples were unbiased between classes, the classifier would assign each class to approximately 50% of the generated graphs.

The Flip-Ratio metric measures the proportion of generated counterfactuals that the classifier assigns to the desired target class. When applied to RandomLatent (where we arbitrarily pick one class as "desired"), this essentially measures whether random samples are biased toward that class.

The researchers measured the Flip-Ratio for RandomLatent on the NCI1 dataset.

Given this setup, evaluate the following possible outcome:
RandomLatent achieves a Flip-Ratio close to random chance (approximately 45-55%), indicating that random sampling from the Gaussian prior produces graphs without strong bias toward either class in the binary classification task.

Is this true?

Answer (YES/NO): YES